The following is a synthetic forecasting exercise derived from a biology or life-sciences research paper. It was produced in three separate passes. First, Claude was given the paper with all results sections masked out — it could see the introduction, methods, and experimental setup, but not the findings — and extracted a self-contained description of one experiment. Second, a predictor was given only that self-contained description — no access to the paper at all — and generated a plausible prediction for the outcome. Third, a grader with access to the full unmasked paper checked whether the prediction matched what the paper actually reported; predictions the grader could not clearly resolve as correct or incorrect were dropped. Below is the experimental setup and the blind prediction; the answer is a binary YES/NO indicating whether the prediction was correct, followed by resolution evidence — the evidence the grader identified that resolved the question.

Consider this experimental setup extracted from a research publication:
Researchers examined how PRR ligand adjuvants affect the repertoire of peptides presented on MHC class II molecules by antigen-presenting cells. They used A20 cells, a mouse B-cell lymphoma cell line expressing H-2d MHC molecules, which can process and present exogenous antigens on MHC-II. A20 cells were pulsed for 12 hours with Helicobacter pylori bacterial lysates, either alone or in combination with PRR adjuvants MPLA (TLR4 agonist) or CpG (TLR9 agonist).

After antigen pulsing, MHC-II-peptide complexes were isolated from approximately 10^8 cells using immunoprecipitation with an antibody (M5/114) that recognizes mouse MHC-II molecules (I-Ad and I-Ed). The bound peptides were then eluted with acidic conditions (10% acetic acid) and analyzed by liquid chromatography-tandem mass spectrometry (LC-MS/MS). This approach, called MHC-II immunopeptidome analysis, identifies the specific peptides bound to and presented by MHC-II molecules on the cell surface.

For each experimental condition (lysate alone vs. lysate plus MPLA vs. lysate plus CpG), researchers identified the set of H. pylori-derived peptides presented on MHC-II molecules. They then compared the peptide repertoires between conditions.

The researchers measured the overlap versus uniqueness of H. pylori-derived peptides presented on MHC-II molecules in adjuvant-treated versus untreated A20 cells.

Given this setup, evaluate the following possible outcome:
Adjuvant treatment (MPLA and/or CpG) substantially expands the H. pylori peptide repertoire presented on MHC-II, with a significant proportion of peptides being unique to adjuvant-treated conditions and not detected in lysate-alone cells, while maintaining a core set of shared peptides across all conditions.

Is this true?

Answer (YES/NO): NO